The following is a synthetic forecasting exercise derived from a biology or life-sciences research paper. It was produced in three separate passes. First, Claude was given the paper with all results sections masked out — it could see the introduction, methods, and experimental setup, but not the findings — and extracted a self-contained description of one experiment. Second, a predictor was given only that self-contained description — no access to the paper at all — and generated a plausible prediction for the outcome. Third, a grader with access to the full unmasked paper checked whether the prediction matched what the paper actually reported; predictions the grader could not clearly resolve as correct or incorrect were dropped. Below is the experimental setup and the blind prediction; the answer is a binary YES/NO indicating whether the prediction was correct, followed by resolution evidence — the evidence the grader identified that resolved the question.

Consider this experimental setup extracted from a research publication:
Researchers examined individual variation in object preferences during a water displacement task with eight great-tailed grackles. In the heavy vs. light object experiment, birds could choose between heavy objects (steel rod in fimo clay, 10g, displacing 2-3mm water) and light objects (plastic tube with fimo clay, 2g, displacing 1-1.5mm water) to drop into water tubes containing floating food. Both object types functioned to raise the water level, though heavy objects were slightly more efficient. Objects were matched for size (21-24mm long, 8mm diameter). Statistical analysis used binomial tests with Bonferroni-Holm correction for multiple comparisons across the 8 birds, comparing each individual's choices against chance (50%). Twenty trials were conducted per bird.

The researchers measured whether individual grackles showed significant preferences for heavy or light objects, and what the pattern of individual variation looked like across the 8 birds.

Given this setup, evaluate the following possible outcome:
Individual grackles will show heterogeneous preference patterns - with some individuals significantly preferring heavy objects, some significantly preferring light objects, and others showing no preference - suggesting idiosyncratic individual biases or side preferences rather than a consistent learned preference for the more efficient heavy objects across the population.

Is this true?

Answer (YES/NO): NO